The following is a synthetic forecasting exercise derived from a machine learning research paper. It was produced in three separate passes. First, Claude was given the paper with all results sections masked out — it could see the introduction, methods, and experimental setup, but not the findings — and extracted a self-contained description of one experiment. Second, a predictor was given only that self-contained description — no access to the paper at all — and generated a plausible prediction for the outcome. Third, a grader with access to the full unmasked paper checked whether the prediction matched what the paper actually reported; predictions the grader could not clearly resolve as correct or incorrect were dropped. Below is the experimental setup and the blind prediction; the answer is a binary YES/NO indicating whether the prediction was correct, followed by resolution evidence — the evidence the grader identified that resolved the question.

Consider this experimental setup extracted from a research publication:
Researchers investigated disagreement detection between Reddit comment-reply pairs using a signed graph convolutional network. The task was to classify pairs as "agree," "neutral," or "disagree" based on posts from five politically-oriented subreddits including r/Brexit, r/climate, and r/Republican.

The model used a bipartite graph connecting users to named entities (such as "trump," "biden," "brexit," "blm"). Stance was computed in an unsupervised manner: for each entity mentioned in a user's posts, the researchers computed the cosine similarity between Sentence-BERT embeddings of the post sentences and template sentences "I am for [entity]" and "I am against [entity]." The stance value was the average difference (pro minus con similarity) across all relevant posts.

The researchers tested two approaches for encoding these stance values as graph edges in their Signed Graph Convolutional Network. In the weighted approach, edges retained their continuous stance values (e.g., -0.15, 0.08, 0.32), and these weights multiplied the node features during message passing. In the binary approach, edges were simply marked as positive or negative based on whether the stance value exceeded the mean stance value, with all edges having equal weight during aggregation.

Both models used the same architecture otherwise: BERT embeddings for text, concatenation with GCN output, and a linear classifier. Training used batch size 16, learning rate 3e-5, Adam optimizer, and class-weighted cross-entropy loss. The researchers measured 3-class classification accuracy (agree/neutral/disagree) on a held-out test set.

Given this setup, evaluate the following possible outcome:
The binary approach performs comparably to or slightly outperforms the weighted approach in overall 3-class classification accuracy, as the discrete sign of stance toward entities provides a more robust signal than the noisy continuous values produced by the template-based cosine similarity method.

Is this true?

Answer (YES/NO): NO